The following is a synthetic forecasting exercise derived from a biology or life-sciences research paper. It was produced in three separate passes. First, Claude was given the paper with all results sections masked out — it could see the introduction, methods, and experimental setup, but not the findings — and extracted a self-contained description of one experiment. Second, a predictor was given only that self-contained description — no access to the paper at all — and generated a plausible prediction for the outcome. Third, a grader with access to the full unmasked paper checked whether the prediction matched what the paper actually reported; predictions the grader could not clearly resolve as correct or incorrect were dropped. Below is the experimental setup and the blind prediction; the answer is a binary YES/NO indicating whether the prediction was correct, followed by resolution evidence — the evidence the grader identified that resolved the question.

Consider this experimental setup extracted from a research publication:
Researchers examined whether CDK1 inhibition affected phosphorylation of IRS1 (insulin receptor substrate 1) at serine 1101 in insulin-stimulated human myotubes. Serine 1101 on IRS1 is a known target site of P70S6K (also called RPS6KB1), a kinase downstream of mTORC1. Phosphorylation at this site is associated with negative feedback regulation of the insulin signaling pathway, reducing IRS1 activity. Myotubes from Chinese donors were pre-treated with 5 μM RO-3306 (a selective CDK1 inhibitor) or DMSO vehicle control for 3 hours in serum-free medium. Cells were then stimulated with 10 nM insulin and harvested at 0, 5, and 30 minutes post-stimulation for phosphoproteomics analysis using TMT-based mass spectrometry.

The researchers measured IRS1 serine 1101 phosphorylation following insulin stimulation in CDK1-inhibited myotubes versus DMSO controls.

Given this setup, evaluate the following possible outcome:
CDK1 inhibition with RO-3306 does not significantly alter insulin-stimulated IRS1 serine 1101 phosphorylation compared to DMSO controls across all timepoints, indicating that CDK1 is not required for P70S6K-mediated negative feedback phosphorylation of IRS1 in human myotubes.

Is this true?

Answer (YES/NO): NO